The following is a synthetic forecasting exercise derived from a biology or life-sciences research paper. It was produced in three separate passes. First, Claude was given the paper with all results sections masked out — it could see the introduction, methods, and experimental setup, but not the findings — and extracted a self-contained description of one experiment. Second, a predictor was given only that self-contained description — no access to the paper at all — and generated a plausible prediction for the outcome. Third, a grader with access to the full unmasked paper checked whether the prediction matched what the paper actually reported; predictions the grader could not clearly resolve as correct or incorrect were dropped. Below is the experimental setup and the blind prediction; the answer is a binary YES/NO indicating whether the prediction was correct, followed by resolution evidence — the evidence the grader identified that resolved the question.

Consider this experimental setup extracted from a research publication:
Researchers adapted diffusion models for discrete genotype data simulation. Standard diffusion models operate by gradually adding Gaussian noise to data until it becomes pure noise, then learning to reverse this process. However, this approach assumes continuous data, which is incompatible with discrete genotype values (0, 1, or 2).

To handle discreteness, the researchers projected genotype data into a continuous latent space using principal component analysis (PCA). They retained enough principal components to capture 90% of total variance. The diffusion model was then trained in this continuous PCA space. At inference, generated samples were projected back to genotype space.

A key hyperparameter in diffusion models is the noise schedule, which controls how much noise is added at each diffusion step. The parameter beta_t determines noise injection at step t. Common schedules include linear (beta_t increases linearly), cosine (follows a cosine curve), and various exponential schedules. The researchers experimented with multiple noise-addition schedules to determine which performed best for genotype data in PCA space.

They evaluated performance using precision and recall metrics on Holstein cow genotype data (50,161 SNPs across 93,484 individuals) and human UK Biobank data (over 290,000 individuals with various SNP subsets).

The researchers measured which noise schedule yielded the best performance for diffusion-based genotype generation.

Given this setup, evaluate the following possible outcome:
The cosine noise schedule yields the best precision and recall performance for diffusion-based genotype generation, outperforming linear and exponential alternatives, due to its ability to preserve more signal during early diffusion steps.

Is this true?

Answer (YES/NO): NO